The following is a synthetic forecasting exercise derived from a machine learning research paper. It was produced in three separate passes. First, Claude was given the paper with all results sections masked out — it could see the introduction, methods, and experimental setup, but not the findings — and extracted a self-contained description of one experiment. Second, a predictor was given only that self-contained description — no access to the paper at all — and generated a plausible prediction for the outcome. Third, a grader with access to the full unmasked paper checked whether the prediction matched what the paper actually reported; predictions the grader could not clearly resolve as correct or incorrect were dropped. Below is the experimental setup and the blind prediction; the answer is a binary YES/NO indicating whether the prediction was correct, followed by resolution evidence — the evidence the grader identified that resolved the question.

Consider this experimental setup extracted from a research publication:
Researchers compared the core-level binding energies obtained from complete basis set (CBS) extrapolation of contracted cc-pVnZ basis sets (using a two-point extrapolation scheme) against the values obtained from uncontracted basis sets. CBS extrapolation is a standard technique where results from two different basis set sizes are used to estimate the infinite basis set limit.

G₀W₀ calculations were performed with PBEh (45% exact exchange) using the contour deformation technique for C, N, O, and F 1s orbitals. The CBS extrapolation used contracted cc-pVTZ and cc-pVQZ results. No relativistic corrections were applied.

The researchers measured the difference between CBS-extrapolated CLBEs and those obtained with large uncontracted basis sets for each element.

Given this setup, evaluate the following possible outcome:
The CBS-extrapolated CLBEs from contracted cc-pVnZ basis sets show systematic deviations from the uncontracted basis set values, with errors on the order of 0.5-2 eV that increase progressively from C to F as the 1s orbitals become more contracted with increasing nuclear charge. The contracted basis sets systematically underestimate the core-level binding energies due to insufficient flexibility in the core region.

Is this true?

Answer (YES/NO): NO